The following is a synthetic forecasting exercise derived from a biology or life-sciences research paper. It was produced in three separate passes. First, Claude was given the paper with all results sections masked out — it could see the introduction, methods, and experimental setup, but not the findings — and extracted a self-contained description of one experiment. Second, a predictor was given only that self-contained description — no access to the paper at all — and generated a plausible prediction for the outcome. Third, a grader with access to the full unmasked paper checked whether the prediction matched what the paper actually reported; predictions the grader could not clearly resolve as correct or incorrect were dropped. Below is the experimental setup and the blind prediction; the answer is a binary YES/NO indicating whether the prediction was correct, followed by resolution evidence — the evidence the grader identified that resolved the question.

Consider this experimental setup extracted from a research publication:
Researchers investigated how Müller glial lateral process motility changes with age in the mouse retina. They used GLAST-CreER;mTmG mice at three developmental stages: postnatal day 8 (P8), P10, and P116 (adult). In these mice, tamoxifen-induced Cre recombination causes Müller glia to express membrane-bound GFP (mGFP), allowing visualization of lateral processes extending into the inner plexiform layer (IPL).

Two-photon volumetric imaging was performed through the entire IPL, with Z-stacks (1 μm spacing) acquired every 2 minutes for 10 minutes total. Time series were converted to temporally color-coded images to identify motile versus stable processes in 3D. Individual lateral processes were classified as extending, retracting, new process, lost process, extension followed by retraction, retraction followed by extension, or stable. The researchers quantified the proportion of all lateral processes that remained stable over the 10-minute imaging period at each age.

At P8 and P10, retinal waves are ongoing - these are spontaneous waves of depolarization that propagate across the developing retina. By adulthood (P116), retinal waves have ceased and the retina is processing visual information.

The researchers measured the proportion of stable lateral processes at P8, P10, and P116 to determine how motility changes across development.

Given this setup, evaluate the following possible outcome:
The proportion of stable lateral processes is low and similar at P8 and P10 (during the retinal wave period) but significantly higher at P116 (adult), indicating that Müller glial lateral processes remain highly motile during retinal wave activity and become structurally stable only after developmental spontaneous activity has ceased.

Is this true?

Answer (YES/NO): NO